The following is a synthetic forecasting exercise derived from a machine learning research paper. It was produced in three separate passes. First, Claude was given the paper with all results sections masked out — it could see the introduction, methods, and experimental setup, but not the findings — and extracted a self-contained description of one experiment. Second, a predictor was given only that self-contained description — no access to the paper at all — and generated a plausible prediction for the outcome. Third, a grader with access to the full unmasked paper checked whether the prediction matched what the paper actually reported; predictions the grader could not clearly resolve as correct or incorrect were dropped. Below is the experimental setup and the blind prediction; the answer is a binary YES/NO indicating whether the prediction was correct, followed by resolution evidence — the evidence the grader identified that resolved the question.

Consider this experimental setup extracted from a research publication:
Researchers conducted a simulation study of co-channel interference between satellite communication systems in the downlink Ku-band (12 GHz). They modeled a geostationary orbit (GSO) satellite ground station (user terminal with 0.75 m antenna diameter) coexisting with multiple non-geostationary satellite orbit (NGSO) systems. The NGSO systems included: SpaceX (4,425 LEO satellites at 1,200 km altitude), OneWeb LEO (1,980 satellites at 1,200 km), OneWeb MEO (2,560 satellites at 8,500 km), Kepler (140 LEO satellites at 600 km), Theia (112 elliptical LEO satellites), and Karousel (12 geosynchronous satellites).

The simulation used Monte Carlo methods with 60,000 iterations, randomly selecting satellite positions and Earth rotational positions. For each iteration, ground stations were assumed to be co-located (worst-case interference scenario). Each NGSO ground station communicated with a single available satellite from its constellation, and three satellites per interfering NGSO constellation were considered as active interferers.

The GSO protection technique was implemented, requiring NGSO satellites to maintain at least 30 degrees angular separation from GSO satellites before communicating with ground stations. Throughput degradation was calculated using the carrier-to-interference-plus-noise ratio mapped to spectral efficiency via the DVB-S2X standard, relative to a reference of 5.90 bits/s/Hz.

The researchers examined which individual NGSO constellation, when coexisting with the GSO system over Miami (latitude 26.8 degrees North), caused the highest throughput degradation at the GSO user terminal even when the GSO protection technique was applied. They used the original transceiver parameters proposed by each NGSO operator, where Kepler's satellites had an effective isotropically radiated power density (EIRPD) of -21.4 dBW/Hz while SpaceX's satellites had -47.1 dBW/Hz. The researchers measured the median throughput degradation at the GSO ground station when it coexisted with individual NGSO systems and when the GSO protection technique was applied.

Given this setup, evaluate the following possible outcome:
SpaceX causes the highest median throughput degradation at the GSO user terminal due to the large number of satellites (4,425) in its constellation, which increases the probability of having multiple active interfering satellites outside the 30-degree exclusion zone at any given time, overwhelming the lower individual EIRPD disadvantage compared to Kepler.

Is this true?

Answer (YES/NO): NO